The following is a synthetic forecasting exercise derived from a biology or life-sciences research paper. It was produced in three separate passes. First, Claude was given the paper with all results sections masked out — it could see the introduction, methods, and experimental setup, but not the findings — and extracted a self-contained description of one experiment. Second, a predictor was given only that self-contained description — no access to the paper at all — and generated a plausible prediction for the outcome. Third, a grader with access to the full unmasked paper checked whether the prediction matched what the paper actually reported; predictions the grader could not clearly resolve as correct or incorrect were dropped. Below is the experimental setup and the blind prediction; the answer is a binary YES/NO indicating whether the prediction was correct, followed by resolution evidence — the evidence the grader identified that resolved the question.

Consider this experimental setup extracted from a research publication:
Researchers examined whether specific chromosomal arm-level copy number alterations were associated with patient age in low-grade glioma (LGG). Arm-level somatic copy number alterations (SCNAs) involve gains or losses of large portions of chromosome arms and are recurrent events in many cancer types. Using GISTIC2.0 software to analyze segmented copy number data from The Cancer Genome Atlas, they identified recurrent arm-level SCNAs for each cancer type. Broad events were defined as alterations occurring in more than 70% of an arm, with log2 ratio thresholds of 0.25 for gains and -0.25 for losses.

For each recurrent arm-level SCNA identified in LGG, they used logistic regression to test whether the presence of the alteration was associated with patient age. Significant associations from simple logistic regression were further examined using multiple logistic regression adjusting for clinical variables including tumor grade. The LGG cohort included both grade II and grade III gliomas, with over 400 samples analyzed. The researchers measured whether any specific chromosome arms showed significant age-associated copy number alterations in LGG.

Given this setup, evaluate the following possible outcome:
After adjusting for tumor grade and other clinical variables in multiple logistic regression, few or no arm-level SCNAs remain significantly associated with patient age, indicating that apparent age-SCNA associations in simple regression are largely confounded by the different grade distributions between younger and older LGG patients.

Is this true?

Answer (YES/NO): NO